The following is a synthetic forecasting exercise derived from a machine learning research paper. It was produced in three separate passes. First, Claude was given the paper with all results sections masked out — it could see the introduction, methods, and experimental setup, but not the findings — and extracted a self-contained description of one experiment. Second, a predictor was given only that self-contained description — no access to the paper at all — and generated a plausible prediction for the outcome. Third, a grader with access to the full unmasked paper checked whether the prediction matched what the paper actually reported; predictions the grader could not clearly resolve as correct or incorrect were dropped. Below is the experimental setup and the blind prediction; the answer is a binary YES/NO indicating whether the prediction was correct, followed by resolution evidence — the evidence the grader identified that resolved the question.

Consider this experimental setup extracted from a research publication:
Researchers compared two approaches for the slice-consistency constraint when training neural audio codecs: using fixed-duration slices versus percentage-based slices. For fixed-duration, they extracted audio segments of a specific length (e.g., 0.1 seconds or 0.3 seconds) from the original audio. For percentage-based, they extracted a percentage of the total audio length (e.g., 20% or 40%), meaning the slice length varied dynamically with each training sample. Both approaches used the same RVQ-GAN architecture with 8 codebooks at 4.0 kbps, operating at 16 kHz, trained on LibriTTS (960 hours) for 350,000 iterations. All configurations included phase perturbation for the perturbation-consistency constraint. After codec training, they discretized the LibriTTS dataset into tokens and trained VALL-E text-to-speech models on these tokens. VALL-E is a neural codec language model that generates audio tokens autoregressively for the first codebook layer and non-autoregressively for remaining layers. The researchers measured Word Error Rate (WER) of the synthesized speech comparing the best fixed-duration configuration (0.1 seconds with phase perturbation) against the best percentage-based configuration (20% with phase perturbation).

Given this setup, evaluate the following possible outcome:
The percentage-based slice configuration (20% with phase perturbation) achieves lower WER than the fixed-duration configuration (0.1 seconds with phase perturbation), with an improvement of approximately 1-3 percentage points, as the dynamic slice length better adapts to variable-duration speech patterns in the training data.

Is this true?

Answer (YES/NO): YES